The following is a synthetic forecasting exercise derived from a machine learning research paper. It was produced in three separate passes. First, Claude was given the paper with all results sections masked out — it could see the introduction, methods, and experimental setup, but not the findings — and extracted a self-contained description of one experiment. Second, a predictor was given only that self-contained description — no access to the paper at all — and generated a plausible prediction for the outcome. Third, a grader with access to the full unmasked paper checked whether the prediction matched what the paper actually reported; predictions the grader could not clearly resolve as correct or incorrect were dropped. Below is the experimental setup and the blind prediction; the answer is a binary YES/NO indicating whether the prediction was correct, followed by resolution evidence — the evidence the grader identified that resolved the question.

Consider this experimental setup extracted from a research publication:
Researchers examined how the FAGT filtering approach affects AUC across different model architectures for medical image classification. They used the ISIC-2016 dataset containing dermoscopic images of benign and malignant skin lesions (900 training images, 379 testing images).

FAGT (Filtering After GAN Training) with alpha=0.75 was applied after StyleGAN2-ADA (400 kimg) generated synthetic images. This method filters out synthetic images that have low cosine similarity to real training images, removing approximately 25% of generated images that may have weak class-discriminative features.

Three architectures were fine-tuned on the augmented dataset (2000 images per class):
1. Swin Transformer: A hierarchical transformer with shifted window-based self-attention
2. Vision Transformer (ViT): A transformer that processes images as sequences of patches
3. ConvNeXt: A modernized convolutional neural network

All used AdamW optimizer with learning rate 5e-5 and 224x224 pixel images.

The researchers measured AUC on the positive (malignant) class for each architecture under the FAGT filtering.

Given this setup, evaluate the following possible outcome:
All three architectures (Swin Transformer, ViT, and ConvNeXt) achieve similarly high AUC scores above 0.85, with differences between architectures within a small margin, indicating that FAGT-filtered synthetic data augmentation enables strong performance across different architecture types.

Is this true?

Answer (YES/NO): NO